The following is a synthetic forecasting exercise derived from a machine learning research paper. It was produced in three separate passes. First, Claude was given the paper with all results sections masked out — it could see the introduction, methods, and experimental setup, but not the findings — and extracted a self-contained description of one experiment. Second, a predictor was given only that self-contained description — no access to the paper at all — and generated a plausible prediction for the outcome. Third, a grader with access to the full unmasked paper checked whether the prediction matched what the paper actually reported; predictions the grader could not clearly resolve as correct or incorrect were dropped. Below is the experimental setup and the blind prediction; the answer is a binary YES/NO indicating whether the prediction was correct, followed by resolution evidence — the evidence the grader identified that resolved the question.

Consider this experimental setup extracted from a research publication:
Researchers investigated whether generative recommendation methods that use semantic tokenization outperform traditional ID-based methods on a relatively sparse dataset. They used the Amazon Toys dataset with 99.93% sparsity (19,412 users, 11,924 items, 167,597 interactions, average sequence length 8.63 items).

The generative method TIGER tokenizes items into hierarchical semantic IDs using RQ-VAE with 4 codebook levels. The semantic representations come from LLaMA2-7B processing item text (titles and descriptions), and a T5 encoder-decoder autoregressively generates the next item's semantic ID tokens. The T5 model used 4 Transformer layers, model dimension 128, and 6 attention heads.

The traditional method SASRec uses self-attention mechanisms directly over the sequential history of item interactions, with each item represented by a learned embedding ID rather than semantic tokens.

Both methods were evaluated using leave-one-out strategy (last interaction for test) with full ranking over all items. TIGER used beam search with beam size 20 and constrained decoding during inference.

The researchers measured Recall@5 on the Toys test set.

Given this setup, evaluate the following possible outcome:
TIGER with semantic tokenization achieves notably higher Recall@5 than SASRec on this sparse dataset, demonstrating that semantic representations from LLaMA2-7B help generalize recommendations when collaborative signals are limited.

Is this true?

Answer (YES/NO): NO